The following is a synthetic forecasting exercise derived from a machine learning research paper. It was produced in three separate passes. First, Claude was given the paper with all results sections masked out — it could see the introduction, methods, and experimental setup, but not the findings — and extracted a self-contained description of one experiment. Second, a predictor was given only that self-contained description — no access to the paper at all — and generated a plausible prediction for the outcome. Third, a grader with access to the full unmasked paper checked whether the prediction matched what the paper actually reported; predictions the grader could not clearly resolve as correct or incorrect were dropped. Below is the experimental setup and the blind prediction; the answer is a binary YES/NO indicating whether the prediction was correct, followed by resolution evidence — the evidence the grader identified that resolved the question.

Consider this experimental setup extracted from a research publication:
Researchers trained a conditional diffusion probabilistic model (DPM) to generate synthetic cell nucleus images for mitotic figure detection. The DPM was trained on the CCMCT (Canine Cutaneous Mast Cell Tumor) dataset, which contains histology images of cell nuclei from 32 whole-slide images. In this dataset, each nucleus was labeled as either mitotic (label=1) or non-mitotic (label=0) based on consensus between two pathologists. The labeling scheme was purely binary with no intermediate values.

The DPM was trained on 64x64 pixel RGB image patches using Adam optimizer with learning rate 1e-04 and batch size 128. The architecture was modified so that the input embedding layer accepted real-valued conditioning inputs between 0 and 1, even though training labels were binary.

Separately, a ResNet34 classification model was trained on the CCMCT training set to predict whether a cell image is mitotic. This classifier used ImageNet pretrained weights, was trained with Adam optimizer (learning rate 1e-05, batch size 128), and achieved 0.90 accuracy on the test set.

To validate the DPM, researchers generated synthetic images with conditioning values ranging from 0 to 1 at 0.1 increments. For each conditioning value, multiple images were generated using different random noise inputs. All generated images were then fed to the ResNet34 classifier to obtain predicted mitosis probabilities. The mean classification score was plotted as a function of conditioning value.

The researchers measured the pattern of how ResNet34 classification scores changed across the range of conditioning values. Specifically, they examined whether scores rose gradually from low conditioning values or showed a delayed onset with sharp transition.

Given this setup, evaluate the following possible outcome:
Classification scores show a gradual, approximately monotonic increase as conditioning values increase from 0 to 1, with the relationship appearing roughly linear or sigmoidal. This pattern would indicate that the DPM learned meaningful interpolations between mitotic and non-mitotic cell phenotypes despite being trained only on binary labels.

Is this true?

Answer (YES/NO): NO